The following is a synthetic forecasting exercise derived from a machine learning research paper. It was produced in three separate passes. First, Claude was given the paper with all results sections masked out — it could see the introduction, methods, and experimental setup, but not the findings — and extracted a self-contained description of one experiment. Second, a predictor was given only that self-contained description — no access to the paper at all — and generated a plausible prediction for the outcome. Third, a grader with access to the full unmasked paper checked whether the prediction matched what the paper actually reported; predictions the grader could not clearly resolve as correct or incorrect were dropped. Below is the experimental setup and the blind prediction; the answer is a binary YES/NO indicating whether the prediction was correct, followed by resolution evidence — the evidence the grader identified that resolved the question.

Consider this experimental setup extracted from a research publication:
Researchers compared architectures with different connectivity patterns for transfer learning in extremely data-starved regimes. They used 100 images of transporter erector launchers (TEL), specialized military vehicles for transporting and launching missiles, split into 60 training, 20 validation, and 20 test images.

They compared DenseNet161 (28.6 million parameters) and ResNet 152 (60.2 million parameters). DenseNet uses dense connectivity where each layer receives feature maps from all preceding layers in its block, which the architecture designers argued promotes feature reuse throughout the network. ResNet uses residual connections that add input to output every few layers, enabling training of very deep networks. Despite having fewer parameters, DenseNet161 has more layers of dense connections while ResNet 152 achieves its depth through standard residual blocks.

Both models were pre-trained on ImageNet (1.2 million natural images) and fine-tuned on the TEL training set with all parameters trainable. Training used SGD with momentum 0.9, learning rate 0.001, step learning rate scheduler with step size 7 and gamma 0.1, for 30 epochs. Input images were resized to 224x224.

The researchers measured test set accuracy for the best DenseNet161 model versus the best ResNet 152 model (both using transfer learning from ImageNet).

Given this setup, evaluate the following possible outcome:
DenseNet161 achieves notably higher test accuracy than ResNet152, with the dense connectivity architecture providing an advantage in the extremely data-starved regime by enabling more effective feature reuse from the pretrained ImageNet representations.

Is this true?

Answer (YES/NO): NO